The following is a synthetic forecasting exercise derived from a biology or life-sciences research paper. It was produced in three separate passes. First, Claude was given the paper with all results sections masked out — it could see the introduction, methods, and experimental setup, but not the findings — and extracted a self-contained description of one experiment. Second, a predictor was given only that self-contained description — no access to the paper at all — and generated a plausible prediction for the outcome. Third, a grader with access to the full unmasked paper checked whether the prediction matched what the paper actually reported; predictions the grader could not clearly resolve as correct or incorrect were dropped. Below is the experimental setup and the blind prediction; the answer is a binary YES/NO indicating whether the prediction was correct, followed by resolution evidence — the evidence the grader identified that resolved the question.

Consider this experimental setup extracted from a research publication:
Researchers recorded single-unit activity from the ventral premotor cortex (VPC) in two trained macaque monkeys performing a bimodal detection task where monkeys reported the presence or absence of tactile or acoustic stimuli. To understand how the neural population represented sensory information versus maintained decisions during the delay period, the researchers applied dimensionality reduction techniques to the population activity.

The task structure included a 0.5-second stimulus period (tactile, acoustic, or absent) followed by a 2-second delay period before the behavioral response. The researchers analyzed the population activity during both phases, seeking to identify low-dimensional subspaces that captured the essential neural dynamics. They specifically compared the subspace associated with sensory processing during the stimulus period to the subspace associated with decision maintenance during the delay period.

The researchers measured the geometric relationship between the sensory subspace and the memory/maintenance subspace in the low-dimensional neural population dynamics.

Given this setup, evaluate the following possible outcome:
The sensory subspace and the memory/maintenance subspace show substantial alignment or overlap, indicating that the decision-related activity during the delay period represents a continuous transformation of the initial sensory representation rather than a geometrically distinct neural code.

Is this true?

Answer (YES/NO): NO